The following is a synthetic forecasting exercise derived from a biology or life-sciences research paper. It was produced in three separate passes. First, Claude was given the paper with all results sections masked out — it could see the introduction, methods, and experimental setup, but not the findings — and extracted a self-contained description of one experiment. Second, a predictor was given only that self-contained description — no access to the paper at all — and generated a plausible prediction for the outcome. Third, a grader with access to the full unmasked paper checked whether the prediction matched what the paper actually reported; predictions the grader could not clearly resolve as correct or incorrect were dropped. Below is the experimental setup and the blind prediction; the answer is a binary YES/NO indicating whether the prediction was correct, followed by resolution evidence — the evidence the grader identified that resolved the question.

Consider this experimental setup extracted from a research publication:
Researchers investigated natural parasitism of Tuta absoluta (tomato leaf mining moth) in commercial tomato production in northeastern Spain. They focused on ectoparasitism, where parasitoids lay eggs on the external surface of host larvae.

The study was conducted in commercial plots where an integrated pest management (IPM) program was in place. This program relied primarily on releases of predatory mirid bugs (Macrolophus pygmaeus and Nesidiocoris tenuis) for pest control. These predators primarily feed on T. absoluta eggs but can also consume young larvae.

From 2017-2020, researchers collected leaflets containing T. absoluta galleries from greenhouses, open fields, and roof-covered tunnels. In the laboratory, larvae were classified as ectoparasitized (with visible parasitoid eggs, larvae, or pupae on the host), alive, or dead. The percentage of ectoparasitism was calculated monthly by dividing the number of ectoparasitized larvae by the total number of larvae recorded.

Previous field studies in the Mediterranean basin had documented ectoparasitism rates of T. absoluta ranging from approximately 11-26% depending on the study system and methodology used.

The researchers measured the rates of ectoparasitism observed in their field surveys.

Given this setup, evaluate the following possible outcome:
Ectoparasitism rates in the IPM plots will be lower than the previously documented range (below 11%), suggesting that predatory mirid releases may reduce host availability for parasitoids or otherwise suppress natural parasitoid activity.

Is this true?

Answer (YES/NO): NO